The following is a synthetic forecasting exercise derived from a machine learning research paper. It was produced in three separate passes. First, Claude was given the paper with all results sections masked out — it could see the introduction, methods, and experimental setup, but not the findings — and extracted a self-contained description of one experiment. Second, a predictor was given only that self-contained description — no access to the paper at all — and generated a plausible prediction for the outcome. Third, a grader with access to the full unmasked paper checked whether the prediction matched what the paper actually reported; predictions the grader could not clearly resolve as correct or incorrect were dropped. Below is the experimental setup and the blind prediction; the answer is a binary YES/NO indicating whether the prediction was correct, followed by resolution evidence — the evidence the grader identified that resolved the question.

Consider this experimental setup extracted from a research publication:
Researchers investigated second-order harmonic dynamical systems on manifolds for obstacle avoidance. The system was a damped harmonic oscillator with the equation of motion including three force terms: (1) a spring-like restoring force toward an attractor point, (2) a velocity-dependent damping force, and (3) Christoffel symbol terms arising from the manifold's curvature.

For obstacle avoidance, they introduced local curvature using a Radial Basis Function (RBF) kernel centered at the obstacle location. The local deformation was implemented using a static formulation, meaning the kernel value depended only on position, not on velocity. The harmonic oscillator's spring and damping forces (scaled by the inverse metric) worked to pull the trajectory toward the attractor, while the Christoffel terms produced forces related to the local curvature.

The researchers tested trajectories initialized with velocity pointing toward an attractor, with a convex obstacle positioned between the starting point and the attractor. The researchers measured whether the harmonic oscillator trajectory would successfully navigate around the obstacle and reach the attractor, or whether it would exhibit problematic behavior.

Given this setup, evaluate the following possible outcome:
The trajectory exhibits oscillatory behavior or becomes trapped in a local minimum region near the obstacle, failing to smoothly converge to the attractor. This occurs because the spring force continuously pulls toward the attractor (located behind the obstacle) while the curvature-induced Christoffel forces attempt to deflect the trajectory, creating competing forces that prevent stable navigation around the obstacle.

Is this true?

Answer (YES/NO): NO